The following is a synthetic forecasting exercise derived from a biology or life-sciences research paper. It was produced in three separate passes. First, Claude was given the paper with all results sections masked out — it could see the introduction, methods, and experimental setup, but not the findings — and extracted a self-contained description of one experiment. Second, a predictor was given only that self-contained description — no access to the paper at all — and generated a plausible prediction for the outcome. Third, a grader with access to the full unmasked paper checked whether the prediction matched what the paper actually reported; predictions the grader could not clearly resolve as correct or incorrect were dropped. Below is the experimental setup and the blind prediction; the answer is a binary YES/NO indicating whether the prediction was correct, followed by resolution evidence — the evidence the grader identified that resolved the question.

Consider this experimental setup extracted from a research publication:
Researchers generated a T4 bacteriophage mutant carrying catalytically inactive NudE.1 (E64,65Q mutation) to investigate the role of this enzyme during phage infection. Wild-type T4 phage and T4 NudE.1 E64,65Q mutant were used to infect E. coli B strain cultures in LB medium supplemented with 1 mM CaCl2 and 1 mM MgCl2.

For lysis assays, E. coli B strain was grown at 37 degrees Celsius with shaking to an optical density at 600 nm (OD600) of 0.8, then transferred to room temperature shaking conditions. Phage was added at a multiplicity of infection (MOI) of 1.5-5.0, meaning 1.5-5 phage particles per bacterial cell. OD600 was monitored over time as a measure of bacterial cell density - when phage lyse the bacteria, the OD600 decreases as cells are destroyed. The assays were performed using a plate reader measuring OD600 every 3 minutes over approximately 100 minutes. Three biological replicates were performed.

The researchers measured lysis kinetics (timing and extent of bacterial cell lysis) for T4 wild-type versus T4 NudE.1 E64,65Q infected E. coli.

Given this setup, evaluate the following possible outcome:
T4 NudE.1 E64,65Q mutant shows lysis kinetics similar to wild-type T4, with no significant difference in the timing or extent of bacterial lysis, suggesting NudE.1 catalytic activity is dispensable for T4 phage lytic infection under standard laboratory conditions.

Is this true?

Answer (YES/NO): NO